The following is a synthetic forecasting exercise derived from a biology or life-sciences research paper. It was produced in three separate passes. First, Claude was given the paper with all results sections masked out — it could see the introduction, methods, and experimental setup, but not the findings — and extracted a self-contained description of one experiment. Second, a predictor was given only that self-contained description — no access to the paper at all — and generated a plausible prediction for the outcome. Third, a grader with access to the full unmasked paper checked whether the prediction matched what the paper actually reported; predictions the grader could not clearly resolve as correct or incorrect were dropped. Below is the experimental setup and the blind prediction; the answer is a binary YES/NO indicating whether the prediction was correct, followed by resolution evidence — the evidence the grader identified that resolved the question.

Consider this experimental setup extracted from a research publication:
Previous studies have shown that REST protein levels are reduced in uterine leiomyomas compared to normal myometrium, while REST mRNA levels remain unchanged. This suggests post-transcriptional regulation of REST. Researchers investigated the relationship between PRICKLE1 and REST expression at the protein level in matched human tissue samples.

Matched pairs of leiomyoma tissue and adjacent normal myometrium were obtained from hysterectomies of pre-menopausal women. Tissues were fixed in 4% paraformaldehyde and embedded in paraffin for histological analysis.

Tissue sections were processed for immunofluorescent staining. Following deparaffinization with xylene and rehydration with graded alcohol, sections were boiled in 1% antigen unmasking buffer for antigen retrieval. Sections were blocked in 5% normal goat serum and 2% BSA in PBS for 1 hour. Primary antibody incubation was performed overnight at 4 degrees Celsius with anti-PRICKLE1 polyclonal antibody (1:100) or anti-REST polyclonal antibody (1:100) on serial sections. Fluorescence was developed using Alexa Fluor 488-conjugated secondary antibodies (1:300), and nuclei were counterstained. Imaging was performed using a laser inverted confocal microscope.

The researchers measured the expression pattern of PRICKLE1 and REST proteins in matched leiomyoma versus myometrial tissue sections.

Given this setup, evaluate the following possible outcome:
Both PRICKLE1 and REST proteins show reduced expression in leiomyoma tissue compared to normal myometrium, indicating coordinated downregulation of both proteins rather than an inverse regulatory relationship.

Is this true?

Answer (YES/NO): YES